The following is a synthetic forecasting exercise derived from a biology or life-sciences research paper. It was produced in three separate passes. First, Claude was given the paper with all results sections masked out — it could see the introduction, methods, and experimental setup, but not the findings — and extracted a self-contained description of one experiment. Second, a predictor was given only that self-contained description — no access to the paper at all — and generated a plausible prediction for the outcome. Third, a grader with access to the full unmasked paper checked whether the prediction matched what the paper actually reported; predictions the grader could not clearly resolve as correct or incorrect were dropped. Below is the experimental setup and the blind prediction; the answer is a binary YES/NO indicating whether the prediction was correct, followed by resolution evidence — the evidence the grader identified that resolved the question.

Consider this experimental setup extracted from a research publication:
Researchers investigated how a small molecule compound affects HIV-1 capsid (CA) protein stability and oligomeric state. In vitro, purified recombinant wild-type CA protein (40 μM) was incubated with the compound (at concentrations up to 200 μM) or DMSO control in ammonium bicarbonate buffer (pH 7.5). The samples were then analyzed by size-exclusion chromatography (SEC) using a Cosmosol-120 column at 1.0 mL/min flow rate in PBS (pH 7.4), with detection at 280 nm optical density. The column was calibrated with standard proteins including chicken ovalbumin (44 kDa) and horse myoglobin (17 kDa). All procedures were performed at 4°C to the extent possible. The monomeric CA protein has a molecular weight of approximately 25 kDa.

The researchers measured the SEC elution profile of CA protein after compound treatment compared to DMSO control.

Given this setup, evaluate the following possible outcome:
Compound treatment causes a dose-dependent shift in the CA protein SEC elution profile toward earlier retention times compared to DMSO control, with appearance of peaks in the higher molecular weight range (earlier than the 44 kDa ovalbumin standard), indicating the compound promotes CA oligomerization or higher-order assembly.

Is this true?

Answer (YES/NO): NO